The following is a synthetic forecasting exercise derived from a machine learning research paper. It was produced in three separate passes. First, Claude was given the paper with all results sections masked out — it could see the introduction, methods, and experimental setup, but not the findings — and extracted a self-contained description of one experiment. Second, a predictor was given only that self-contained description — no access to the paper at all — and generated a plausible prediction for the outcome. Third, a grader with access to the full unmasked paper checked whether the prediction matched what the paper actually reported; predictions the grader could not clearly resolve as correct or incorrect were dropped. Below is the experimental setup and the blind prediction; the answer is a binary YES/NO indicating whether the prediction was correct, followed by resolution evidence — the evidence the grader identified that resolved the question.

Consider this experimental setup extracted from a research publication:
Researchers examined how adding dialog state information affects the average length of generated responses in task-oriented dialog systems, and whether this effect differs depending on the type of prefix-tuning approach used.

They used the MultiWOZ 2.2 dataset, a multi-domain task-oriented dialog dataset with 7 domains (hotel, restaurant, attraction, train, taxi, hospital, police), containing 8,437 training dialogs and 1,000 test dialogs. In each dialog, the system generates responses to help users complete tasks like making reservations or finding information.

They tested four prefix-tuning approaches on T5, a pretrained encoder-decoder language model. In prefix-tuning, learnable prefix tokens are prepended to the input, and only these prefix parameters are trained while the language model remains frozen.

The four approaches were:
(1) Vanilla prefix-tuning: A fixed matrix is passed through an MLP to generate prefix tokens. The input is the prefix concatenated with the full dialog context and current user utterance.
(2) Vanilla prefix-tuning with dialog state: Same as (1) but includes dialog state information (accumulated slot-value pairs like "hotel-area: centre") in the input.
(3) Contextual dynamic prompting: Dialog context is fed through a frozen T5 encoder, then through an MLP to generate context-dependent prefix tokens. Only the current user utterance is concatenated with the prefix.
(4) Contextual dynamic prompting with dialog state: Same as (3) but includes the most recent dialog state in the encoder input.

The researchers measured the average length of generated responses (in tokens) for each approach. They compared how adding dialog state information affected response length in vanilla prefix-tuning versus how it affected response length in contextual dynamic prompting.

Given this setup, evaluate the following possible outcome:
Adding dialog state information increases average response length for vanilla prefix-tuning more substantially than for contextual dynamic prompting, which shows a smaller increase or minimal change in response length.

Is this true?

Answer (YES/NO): NO